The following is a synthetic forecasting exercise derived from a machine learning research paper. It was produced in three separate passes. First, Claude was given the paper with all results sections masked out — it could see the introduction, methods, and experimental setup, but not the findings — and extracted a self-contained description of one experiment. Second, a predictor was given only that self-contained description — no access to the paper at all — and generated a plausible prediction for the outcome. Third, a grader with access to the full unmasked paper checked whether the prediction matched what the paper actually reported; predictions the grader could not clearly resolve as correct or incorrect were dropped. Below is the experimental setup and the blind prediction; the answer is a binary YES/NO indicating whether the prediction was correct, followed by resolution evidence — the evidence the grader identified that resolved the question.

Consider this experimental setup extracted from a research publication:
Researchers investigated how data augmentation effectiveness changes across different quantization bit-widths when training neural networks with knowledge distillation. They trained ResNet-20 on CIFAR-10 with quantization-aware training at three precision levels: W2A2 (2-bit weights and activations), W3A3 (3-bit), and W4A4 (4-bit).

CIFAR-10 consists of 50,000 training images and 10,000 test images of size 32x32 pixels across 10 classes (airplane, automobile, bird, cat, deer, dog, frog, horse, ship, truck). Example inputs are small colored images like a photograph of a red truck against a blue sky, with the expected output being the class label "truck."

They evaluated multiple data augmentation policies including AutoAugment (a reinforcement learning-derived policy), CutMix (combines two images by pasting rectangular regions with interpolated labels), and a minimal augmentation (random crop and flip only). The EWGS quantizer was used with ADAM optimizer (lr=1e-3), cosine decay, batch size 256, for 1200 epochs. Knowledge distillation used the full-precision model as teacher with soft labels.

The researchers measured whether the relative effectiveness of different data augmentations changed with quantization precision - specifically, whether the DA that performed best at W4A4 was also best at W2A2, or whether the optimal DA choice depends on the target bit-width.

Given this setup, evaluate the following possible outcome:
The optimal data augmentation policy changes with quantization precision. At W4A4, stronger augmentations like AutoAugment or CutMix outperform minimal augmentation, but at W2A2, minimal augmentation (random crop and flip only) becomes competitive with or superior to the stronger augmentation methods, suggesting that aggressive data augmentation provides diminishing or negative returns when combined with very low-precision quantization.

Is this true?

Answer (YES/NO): NO